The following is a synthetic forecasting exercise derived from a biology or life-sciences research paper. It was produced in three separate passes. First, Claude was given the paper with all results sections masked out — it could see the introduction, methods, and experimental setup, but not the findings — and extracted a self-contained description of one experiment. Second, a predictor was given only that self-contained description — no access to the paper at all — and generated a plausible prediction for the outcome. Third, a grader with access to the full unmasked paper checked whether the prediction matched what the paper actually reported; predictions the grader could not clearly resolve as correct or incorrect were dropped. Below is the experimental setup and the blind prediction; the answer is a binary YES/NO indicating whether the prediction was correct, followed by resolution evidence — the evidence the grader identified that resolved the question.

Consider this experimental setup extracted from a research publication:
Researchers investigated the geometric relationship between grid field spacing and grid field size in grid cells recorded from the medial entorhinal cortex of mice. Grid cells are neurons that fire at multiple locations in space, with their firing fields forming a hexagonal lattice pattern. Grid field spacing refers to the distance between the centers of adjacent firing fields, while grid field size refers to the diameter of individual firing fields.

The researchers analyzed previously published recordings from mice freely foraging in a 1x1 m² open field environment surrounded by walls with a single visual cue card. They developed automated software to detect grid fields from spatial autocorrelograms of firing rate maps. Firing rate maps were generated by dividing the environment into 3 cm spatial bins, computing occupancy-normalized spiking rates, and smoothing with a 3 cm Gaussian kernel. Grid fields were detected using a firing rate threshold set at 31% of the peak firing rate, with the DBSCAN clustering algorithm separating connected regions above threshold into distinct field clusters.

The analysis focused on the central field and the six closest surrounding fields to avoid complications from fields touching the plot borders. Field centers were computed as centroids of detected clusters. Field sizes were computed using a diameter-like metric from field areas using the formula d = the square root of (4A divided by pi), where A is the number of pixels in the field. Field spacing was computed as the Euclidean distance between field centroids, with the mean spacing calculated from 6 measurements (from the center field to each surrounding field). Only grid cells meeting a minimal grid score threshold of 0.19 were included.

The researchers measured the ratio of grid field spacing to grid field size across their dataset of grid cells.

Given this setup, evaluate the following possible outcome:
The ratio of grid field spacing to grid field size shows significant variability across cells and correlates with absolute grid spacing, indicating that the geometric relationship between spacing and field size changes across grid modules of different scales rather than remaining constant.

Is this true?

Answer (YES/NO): NO